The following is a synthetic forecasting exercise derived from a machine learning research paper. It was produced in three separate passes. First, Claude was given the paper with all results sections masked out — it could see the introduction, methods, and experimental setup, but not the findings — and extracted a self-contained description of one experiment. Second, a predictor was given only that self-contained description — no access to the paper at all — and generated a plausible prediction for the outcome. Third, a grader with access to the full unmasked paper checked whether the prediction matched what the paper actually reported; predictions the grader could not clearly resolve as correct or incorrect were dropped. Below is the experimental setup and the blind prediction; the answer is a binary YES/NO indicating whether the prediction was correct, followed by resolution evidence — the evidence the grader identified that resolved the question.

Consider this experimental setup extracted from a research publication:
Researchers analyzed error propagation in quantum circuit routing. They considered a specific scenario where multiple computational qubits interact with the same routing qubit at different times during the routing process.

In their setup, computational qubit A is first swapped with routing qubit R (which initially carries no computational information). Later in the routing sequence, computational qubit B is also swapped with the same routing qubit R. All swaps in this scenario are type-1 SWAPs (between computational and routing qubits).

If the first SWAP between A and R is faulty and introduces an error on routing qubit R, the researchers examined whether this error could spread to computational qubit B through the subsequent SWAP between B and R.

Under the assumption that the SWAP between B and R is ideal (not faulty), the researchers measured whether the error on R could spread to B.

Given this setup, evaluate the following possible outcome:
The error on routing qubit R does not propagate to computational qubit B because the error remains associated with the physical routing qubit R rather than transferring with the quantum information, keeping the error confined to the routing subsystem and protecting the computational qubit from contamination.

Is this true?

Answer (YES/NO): NO